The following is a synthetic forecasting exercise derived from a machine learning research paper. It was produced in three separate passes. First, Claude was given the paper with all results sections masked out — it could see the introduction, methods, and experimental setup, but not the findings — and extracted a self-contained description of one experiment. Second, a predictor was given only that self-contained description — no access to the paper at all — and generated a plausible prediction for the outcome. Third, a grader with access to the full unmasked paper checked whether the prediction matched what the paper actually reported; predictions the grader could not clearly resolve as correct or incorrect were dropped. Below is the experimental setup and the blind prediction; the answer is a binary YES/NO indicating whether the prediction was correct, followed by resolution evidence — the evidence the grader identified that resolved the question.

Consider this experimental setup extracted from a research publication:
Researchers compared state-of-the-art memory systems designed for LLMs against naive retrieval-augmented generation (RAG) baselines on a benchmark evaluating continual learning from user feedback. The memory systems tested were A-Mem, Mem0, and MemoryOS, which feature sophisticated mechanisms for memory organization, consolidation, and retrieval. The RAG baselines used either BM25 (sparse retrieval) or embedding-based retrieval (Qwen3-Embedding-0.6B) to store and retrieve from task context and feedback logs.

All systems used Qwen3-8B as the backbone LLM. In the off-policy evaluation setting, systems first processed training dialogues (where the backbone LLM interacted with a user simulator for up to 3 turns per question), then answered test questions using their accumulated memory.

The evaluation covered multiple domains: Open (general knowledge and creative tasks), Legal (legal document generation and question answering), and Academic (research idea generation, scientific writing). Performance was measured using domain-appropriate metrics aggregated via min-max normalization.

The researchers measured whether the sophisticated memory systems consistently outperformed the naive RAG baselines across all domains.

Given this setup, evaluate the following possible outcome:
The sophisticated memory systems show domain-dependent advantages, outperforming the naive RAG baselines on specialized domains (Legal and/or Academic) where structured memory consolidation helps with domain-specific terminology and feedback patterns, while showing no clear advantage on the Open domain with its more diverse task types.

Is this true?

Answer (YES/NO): NO